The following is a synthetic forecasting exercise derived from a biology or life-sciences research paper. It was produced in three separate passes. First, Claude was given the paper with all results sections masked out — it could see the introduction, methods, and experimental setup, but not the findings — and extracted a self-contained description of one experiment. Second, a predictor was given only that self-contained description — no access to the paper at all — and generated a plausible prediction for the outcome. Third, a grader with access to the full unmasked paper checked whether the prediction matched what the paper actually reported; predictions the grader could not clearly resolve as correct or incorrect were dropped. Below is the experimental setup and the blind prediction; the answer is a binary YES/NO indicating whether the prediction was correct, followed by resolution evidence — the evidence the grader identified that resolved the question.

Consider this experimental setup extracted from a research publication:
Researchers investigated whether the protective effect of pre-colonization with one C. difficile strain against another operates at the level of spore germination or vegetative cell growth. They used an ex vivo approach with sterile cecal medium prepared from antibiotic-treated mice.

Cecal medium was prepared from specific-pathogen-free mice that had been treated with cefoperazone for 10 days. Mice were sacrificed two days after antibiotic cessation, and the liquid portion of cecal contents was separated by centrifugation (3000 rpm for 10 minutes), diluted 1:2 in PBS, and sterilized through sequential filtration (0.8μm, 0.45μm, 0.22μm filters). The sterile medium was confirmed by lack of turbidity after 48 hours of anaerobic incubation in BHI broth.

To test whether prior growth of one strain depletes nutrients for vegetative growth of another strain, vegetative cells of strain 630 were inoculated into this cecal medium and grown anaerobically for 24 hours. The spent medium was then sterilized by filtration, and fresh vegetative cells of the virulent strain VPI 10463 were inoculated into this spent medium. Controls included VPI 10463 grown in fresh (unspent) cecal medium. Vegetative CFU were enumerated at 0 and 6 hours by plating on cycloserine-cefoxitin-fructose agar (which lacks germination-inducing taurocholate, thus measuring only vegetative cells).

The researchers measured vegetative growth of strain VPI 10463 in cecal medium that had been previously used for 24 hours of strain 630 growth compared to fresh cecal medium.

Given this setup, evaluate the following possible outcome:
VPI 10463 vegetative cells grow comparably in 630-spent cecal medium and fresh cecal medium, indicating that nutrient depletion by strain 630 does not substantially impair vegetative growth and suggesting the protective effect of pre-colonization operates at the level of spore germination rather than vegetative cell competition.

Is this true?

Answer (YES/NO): YES